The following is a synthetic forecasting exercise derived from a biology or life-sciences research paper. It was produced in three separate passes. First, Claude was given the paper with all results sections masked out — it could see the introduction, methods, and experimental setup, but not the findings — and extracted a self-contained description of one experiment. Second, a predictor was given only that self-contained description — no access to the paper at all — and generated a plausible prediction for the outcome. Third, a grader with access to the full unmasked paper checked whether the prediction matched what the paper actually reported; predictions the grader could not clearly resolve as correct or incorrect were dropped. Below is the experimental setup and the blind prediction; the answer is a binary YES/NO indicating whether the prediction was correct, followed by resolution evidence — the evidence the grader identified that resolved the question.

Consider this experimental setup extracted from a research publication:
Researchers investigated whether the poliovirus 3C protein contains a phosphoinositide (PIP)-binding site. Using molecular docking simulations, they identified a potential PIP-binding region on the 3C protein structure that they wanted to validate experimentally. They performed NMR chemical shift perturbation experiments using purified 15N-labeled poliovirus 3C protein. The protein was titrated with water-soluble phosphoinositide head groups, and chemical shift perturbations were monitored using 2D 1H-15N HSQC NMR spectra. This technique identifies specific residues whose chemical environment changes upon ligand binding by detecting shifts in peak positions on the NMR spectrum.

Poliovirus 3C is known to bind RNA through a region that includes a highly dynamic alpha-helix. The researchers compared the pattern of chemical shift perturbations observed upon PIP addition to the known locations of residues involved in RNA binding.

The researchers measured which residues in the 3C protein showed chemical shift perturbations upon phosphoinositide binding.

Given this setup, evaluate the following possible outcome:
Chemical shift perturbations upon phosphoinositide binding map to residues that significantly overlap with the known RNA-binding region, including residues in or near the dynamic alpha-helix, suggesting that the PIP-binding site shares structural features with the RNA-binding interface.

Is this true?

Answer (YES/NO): YES